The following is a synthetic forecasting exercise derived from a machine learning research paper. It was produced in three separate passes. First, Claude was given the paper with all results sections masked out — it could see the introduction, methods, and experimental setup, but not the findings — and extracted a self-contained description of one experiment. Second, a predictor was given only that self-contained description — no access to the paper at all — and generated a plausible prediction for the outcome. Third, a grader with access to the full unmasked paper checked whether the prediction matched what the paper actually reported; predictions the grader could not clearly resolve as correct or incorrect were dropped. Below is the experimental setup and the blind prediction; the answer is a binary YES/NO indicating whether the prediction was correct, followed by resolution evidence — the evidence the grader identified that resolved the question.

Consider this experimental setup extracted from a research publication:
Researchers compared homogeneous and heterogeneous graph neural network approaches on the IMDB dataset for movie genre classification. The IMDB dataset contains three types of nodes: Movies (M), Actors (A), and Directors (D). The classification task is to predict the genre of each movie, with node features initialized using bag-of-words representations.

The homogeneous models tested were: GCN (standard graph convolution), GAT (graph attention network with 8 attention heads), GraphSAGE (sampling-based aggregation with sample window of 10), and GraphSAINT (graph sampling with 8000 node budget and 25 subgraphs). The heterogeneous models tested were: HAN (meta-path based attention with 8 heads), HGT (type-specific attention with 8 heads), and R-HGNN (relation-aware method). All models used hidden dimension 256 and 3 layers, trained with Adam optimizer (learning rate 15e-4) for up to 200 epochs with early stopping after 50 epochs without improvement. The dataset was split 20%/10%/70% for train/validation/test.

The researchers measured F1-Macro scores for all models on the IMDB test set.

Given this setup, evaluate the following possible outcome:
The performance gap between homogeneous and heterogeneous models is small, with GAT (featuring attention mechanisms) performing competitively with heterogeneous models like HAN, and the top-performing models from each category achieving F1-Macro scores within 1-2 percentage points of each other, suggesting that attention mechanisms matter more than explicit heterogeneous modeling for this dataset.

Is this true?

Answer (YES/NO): NO